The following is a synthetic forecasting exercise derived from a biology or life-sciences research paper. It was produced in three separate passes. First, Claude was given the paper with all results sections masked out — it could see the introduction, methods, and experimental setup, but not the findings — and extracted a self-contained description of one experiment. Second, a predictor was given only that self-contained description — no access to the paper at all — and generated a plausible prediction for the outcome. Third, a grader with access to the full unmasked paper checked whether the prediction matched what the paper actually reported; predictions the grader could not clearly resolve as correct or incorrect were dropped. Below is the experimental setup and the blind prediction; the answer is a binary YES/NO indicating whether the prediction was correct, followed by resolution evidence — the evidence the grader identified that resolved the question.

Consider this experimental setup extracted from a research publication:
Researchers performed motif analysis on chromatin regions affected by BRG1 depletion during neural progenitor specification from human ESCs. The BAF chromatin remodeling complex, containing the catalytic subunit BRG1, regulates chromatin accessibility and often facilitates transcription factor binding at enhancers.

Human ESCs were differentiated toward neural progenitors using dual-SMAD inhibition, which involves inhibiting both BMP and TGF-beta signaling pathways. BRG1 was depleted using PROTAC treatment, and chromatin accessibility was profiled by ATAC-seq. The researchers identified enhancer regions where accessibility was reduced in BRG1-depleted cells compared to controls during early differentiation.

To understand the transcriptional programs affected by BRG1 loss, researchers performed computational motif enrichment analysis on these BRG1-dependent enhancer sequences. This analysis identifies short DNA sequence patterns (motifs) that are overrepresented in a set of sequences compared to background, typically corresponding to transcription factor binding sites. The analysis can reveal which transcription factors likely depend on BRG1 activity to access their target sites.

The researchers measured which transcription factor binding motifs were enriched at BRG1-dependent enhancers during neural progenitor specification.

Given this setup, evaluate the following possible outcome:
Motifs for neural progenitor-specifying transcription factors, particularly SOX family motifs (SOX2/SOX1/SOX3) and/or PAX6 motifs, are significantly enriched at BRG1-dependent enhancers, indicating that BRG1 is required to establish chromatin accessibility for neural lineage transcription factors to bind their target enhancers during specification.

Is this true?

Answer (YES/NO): NO